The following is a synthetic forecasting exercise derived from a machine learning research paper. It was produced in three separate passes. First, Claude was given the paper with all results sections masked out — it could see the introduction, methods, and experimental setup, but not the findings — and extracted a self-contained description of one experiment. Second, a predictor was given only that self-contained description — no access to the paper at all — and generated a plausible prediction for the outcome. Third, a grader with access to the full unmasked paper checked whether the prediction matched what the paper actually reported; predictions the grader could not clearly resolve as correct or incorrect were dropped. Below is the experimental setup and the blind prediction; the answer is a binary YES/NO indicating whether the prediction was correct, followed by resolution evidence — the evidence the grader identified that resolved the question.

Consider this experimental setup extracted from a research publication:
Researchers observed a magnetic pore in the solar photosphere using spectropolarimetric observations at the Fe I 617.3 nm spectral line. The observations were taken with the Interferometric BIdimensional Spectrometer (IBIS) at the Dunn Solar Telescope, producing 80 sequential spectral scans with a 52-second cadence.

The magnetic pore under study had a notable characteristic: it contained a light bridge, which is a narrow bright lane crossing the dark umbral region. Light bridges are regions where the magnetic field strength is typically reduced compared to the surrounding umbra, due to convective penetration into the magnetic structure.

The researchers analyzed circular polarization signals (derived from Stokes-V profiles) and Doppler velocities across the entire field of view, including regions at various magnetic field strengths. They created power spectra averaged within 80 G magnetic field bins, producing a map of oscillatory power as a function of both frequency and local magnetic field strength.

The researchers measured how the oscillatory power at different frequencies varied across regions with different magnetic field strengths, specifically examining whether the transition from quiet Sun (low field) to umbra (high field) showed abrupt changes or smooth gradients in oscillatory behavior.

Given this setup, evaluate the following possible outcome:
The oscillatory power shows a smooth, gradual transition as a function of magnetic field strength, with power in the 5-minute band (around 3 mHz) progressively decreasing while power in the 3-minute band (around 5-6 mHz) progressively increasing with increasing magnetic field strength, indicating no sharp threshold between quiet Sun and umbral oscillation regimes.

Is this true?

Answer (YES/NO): NO